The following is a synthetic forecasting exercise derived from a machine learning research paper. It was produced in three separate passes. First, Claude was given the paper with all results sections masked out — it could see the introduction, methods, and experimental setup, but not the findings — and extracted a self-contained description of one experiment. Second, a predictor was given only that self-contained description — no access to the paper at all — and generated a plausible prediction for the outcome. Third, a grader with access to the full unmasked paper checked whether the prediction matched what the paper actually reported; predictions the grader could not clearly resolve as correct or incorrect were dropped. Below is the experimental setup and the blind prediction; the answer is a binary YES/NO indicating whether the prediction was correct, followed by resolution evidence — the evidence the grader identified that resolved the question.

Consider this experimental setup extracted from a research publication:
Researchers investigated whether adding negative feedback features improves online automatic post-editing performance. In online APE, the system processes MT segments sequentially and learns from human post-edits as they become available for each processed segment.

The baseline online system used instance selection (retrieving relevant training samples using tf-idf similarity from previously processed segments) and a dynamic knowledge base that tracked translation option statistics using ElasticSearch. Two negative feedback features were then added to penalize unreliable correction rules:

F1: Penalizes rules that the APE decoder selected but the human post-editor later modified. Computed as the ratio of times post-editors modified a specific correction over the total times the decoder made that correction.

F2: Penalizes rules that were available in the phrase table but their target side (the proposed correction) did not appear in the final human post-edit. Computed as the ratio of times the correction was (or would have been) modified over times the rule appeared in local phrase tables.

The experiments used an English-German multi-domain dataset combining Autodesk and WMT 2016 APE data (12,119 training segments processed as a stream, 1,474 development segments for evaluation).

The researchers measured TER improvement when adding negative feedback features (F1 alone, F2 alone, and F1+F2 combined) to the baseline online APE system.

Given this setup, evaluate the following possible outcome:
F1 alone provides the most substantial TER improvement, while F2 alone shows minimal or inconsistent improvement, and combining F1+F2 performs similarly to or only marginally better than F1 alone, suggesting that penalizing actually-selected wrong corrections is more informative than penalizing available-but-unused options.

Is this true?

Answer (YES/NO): NO